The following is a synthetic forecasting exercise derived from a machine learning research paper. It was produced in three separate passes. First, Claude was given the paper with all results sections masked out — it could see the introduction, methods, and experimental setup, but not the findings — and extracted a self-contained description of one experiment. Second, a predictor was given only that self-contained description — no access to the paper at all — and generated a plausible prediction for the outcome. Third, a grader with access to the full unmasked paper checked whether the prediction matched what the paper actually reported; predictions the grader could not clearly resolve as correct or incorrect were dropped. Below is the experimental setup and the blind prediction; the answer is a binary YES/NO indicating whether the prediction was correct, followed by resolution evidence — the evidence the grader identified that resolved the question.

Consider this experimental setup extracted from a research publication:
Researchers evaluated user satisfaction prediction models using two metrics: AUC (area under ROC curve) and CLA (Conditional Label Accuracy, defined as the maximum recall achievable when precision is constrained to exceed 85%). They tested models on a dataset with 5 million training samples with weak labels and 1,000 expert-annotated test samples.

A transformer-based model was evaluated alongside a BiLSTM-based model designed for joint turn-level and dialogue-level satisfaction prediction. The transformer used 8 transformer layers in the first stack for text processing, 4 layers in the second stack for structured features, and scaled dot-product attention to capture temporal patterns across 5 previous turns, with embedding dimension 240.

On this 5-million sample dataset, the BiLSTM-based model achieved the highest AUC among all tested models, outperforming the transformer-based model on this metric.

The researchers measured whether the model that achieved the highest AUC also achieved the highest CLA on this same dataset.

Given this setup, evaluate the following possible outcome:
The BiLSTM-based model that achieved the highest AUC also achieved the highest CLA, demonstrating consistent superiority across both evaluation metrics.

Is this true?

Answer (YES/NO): NO